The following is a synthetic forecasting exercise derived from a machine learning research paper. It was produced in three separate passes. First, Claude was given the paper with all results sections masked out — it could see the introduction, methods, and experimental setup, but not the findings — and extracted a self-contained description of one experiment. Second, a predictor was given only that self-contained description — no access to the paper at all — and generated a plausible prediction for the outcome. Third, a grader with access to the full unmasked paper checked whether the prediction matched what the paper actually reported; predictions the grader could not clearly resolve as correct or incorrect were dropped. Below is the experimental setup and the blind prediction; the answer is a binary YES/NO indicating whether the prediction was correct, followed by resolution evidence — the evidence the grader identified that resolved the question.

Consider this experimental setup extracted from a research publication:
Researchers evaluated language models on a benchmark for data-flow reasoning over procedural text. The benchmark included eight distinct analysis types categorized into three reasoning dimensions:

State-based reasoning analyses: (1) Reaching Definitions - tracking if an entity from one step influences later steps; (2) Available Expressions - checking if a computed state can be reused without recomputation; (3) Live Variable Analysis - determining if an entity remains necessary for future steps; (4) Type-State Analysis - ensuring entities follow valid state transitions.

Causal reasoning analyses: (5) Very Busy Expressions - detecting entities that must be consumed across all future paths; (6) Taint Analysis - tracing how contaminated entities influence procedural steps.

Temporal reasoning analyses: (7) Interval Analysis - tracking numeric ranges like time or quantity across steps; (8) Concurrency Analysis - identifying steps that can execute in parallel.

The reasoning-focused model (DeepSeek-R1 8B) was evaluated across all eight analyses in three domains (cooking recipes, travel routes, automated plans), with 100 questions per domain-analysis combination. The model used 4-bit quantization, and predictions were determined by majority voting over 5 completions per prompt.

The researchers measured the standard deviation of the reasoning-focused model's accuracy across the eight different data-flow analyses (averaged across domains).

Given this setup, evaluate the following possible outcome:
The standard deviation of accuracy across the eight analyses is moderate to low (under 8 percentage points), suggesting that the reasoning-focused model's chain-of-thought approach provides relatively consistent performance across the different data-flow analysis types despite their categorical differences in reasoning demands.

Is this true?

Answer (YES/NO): NO